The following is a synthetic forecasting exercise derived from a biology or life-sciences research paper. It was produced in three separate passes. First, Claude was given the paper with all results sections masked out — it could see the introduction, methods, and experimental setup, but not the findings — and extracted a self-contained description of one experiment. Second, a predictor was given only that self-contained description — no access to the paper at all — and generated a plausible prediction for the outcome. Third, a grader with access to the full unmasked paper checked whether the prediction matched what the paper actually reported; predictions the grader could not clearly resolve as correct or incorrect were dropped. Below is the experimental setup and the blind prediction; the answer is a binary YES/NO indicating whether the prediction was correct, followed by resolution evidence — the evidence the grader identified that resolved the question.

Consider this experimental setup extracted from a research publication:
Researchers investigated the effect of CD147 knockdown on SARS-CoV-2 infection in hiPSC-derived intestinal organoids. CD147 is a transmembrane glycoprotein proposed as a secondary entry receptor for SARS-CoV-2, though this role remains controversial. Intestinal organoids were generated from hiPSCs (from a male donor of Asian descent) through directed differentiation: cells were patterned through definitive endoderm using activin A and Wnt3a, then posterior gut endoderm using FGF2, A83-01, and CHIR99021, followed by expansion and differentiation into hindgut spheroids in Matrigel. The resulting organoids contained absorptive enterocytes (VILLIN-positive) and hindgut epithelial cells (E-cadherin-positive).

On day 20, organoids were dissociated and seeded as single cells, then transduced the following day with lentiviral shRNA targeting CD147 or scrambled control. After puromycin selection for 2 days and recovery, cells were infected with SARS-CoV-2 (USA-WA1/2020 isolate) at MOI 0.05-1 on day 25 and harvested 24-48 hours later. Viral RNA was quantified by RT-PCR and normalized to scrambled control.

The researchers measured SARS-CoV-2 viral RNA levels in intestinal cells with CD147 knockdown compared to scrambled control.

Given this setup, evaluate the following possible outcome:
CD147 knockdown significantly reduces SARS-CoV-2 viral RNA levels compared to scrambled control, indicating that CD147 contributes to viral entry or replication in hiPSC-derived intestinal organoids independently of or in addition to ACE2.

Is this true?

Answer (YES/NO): NO